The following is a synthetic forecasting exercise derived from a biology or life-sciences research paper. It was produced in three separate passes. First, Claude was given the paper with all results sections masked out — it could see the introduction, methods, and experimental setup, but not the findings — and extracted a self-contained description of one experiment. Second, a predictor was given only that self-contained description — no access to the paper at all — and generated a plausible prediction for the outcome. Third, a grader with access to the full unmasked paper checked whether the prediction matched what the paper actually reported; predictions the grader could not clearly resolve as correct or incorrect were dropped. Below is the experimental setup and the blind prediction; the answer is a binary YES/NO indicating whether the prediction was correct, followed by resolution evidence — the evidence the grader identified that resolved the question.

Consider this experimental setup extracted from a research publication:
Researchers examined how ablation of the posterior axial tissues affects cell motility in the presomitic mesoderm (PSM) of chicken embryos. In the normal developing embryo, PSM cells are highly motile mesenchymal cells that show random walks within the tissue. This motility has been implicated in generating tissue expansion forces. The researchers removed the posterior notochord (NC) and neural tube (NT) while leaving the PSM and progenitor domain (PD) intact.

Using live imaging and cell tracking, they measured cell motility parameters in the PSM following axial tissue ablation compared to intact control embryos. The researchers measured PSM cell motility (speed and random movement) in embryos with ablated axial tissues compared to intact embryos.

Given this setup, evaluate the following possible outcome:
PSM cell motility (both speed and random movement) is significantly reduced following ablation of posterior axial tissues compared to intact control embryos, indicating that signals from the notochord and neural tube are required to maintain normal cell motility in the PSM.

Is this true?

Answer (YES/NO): NO